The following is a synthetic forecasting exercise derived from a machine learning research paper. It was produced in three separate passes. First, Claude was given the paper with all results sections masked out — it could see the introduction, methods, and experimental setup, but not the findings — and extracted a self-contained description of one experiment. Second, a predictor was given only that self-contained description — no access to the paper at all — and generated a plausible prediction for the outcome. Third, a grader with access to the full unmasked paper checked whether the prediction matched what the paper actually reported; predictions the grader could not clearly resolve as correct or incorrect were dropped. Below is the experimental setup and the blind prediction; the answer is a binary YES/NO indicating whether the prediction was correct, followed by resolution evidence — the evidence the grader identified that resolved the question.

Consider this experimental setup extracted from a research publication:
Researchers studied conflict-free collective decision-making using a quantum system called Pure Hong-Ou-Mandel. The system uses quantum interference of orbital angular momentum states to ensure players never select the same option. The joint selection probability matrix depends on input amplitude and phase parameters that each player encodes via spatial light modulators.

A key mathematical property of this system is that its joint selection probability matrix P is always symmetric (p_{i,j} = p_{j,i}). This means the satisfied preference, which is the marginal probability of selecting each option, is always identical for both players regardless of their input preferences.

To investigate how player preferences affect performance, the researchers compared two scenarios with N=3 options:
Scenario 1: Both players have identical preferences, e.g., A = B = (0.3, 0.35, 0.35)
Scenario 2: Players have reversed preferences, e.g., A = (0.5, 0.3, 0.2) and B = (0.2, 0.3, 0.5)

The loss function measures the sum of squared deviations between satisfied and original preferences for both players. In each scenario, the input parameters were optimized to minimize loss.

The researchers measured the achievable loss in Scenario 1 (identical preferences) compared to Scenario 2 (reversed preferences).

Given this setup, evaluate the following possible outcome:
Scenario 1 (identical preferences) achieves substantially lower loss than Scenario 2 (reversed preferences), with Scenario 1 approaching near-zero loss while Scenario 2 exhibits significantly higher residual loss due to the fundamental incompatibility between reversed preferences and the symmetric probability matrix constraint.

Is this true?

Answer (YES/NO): YES